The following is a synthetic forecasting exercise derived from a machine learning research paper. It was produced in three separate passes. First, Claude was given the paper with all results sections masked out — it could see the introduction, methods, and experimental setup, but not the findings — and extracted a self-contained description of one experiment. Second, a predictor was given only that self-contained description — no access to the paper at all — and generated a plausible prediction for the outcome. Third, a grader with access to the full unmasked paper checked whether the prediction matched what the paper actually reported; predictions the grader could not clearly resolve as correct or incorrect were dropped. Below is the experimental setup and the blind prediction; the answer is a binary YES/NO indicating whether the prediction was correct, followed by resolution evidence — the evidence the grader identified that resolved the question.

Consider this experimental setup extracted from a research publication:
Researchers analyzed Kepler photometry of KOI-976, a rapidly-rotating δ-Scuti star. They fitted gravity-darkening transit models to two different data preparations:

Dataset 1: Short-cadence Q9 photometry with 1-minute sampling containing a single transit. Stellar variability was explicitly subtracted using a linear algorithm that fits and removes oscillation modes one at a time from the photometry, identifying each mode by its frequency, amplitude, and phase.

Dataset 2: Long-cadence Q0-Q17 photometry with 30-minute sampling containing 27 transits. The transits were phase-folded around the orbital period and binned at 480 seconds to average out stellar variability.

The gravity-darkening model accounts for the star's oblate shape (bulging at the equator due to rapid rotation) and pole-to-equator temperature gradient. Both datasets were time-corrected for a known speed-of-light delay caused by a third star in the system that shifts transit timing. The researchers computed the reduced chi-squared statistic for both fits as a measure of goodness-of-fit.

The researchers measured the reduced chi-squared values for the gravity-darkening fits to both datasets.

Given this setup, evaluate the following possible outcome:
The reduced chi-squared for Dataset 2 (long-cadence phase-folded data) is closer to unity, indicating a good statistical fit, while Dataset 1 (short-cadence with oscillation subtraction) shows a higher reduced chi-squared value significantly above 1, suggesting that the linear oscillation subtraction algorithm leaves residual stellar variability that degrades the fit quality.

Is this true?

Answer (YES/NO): NO